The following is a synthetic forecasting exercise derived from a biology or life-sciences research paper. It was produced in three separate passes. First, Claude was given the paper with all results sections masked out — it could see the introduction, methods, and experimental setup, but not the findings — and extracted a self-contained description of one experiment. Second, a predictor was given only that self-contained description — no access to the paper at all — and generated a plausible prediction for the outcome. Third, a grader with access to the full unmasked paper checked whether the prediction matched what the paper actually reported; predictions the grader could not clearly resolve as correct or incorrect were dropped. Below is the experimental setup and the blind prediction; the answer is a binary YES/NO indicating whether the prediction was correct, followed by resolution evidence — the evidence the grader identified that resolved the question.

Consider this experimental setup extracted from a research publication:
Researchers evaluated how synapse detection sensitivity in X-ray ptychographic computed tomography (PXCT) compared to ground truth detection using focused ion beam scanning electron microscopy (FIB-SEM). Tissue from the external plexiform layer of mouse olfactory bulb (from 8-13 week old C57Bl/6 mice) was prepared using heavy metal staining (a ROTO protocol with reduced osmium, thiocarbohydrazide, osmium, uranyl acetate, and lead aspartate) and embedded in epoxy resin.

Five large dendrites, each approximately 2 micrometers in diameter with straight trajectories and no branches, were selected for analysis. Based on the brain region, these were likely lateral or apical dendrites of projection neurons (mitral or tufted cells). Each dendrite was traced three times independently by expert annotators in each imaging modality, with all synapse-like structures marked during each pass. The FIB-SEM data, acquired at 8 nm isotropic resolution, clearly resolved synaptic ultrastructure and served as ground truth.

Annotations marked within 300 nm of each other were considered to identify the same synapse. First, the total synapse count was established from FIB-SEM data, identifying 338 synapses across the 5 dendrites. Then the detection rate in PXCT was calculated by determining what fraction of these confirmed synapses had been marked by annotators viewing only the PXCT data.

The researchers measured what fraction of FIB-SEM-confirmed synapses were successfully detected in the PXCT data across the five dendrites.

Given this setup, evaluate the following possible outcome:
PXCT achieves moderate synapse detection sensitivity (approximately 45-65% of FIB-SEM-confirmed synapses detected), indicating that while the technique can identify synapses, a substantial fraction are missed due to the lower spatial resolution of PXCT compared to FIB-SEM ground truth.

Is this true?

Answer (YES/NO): NO